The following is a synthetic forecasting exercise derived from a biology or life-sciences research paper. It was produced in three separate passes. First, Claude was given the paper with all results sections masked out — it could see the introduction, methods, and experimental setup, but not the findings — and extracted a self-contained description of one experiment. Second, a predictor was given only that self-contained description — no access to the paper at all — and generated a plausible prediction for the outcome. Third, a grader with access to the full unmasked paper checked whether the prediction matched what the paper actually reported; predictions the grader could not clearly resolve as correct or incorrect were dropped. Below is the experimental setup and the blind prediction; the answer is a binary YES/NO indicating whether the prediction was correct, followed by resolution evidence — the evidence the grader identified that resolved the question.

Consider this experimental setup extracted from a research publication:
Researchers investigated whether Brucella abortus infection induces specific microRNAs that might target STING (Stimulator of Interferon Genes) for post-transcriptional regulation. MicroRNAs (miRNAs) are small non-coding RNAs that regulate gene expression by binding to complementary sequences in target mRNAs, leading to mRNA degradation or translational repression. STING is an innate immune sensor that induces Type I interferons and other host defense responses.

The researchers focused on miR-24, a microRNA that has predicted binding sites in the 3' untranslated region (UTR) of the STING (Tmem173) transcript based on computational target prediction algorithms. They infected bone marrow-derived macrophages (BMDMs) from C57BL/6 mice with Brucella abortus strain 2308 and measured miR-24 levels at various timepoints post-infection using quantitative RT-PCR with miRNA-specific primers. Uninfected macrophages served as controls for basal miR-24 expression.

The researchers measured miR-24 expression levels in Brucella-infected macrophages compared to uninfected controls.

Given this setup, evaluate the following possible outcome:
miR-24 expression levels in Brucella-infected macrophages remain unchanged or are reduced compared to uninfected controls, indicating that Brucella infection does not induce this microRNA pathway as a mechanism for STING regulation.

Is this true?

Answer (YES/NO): NO